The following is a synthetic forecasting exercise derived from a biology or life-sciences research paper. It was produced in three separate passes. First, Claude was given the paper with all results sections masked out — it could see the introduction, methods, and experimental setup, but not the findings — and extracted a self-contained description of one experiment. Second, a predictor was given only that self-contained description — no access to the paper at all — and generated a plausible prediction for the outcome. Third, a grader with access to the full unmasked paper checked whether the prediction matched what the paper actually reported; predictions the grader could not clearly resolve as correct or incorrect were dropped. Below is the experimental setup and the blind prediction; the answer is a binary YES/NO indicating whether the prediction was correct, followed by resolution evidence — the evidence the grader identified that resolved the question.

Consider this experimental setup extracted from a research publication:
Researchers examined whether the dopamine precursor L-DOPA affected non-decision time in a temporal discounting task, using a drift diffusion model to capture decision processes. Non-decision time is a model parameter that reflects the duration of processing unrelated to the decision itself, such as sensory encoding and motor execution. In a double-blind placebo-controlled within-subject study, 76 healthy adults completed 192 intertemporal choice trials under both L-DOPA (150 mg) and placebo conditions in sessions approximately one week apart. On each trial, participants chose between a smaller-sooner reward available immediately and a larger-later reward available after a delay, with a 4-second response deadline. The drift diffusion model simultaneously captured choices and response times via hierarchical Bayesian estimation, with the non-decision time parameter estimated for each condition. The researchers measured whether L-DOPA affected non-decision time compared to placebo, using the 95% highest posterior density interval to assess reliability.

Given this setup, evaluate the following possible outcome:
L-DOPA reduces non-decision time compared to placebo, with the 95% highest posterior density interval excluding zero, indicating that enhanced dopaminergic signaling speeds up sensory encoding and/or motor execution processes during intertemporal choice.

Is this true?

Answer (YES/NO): NO